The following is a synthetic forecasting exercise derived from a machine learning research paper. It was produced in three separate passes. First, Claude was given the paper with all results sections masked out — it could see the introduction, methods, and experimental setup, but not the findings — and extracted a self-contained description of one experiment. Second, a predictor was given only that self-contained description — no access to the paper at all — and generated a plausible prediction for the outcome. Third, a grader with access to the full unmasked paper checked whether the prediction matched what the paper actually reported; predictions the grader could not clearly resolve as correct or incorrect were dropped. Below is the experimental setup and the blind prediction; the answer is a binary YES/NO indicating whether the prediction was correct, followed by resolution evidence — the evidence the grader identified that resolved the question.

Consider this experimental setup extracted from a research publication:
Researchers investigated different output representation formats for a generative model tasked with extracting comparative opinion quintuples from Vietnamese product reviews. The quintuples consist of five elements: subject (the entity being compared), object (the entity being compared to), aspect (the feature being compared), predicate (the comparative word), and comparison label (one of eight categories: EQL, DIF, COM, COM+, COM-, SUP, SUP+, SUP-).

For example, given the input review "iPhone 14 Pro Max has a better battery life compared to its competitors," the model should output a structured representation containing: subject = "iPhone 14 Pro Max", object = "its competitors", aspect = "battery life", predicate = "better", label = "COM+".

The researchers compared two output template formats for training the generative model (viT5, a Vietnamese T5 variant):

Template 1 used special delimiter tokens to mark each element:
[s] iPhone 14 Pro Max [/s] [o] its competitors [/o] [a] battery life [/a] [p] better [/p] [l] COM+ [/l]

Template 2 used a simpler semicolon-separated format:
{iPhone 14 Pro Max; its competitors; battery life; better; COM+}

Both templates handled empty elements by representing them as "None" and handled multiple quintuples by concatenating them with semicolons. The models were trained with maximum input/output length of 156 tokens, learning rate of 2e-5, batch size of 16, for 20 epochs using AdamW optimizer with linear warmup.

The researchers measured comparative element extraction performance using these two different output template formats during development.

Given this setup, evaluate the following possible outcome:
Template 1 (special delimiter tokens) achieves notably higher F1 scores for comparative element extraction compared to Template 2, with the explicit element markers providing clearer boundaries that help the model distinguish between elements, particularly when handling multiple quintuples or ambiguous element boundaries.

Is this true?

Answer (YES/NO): NO